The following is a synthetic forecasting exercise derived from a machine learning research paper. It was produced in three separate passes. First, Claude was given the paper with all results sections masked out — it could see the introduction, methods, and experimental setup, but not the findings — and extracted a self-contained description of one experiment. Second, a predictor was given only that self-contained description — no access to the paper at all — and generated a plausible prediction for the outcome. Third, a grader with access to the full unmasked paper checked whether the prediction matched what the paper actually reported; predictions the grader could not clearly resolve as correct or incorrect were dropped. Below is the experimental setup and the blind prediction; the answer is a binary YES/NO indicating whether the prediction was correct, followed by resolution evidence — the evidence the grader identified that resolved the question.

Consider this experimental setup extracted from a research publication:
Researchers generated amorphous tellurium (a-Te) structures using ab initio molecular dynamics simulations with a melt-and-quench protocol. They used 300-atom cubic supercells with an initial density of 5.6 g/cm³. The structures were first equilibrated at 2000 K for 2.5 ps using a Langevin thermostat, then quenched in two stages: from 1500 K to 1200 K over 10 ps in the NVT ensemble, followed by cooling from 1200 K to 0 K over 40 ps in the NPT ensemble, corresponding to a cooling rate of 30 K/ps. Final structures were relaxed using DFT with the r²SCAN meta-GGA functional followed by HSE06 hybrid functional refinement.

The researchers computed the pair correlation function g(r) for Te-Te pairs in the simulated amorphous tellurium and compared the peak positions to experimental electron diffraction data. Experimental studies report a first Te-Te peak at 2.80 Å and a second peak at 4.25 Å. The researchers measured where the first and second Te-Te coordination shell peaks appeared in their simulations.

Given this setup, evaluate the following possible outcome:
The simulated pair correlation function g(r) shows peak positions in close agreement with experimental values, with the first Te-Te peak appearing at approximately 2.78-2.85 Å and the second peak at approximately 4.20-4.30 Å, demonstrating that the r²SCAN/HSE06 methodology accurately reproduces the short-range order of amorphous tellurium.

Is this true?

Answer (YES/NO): YES